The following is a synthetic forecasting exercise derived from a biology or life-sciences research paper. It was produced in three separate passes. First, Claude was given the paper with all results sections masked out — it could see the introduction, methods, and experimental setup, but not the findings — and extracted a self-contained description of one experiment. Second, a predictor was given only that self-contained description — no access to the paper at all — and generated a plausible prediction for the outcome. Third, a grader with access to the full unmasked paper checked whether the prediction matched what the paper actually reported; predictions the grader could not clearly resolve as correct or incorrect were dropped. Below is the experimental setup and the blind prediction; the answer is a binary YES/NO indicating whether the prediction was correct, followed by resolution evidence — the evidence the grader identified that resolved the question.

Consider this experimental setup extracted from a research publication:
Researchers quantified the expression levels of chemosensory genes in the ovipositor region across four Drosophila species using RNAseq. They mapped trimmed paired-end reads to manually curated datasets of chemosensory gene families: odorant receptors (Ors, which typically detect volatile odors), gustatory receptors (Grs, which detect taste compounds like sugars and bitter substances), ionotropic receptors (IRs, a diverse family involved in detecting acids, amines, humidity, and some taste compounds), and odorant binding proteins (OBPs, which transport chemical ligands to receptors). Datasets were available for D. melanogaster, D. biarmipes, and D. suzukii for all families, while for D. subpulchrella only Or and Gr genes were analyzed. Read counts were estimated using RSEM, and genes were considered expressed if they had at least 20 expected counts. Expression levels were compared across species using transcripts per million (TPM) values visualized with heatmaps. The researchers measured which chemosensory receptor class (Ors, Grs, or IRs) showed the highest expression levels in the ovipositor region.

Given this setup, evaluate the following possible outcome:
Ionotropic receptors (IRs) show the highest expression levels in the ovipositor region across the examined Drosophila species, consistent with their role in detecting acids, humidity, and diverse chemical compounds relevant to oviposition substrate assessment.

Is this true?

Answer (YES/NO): NO